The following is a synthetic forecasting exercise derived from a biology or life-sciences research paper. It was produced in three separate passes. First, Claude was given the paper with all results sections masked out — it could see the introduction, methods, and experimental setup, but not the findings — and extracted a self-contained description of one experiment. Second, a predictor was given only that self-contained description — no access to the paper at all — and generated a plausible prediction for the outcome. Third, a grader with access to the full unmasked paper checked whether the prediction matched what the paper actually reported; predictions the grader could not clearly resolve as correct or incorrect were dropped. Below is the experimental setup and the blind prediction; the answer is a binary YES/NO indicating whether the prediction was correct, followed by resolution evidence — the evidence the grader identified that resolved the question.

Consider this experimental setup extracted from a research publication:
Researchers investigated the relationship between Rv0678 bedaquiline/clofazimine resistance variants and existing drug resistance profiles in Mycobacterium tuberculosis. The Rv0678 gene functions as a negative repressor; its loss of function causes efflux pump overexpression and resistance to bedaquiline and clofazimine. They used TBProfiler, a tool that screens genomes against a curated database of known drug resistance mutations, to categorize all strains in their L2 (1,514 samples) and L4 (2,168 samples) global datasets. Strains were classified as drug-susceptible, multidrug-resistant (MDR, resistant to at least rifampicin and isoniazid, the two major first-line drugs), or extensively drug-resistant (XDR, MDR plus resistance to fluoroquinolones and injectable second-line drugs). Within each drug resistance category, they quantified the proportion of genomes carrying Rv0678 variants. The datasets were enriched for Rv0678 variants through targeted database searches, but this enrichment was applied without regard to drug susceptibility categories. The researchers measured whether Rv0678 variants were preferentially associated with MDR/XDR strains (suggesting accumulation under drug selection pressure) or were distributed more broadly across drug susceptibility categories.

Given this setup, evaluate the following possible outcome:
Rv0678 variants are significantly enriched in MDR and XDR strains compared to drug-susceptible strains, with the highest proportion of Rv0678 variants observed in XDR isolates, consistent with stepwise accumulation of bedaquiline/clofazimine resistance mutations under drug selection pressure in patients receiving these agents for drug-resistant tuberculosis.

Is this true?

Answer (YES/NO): NO